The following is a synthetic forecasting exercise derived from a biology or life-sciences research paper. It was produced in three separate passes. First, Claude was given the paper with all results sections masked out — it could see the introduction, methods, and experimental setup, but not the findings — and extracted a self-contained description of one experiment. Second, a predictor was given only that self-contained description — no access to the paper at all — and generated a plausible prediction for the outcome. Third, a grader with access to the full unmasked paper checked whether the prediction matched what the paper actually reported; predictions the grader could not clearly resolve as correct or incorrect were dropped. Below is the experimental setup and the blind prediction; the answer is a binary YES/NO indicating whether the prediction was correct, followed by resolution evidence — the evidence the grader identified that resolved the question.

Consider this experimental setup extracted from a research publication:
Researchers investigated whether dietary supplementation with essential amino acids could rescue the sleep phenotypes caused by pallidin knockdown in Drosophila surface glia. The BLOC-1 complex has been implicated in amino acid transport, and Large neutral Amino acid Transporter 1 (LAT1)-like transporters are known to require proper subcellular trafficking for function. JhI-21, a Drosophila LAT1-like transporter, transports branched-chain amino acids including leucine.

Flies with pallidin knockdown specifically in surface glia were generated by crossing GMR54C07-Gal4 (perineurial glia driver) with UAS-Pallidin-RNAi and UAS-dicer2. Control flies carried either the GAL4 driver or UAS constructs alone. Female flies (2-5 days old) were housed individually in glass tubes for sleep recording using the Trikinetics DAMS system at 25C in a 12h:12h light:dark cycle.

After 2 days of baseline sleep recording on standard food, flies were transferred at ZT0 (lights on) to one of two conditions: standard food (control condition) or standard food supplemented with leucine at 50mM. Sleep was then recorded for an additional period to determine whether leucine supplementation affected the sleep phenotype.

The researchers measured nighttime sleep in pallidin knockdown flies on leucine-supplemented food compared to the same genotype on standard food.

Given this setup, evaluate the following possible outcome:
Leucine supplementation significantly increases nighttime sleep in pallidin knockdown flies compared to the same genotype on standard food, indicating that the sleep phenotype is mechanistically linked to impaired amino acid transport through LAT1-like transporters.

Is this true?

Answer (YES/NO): YES